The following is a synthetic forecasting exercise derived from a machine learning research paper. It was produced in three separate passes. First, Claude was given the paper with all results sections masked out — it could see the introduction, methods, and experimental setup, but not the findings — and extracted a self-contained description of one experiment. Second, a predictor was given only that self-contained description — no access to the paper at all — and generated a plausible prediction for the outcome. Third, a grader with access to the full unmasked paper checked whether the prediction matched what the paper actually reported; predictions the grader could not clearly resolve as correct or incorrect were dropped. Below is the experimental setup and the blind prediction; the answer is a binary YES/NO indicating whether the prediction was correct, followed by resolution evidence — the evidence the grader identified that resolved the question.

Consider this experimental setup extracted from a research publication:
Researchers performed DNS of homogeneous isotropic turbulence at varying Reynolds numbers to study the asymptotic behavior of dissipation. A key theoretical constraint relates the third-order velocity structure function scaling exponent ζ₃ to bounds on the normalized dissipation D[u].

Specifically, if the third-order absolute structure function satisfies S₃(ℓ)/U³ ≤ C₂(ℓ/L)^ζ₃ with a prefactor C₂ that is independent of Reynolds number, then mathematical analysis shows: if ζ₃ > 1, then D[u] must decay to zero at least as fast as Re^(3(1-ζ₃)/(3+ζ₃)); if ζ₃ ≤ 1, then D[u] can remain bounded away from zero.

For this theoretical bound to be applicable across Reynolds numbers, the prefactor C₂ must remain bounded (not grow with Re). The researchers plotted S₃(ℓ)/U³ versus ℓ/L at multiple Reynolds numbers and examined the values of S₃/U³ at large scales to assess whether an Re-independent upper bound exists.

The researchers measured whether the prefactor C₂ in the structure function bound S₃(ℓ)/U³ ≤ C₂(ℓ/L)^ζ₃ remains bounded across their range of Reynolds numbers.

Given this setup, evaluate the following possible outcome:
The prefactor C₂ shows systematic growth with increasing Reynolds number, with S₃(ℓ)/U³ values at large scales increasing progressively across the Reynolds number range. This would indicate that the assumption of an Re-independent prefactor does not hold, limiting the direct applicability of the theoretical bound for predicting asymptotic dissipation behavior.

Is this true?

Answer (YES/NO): NO